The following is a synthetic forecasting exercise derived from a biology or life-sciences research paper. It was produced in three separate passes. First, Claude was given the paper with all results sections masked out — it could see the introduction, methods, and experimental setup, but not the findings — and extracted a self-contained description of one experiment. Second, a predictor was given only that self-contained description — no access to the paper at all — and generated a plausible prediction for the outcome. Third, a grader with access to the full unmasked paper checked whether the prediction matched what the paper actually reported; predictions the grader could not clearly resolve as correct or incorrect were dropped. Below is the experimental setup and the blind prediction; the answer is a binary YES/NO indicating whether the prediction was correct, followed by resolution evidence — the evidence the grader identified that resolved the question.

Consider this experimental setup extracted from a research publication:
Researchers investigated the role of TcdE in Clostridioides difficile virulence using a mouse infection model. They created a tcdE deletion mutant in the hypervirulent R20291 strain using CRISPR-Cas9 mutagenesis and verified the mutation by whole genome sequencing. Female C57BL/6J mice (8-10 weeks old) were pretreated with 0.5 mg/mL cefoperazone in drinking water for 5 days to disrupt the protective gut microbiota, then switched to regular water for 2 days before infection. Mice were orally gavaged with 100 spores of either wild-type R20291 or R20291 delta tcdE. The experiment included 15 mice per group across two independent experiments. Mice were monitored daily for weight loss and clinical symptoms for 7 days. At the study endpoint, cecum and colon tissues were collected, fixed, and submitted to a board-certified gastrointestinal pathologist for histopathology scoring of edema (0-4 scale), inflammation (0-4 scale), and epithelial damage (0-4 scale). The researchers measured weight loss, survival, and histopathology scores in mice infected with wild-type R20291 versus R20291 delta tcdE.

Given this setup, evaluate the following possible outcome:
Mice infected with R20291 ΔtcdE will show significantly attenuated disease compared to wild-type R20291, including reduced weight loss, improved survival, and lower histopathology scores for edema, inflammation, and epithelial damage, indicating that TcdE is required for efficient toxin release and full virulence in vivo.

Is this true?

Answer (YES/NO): YES